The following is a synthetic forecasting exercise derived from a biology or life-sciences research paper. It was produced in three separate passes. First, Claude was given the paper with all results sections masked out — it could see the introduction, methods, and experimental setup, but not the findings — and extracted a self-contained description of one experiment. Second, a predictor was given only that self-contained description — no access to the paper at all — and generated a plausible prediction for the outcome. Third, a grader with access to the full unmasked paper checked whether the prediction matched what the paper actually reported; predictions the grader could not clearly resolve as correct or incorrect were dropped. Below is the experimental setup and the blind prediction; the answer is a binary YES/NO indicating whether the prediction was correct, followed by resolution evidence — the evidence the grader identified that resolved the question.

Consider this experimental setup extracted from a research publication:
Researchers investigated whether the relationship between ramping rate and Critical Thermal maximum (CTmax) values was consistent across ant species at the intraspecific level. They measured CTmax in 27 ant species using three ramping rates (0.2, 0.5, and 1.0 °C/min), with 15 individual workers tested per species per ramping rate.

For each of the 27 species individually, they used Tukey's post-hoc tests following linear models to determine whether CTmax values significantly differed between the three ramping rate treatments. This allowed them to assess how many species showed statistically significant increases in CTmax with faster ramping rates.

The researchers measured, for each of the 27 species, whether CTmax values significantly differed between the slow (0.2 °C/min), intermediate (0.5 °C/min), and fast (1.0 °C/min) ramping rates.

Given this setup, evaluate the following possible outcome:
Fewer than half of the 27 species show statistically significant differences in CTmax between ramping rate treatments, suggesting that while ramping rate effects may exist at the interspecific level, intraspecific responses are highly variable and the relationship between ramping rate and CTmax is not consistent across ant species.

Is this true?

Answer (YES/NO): NO